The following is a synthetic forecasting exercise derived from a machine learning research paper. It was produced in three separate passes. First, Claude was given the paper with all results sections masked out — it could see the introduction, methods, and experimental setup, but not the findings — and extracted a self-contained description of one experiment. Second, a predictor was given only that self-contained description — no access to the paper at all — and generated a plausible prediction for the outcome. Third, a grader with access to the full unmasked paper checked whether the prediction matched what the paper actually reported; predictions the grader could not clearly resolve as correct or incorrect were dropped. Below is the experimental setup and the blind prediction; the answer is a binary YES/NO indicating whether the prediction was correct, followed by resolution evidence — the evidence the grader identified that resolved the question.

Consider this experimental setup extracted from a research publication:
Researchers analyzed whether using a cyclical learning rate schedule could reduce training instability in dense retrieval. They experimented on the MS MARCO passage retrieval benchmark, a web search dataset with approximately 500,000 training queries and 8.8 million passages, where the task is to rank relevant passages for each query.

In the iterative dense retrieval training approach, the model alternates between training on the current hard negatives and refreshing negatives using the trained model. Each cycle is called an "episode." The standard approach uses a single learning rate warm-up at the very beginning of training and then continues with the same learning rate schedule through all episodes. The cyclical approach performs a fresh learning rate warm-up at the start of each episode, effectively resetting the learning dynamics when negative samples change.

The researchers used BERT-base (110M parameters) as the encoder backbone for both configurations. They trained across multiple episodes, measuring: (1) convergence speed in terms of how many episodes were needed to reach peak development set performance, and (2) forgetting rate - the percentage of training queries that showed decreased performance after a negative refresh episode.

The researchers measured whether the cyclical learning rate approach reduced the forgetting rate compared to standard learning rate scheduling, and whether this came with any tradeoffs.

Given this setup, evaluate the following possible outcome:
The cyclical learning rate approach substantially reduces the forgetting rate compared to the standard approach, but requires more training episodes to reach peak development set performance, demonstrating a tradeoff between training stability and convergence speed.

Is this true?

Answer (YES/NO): NO